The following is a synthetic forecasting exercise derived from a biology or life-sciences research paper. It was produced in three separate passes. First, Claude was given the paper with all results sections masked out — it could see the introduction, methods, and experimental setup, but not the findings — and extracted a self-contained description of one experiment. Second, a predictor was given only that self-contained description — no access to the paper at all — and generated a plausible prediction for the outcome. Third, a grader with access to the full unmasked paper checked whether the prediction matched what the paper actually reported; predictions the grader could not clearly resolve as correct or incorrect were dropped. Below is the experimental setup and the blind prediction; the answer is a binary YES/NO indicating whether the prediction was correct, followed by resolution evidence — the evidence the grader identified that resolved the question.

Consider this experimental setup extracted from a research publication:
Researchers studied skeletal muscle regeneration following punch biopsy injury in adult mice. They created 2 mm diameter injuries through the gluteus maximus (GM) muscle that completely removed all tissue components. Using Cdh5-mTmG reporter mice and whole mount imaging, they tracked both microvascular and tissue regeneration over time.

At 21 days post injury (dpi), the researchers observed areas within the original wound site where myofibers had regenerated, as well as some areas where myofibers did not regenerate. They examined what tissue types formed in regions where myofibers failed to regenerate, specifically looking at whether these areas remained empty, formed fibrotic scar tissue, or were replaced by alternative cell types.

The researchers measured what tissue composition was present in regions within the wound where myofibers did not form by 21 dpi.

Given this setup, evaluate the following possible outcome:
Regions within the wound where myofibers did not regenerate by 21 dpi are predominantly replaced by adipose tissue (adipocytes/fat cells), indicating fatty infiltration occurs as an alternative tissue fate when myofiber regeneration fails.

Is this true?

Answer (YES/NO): YES